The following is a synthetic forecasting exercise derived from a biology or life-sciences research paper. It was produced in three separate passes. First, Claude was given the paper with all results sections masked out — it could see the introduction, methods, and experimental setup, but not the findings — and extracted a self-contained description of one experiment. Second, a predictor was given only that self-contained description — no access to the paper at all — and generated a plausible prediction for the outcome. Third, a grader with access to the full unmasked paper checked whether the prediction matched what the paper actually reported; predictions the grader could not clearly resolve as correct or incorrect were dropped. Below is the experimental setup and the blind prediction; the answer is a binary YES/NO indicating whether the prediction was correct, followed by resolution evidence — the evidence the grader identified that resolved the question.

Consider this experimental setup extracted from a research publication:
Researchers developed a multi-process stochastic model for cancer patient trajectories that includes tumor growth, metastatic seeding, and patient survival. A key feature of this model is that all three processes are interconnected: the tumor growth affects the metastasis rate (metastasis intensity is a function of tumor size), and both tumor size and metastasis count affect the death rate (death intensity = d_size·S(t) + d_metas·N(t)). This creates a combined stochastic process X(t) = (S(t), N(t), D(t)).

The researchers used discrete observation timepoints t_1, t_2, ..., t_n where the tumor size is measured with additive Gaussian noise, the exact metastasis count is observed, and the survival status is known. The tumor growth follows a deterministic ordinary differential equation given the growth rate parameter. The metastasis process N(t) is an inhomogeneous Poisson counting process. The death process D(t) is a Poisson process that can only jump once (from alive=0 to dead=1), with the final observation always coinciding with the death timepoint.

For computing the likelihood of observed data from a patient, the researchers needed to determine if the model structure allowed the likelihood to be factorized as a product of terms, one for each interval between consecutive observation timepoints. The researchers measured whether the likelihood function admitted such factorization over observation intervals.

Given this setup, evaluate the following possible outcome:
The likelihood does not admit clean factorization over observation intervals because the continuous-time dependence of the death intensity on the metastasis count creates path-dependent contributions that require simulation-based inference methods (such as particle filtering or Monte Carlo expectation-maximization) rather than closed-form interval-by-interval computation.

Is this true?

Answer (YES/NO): NO